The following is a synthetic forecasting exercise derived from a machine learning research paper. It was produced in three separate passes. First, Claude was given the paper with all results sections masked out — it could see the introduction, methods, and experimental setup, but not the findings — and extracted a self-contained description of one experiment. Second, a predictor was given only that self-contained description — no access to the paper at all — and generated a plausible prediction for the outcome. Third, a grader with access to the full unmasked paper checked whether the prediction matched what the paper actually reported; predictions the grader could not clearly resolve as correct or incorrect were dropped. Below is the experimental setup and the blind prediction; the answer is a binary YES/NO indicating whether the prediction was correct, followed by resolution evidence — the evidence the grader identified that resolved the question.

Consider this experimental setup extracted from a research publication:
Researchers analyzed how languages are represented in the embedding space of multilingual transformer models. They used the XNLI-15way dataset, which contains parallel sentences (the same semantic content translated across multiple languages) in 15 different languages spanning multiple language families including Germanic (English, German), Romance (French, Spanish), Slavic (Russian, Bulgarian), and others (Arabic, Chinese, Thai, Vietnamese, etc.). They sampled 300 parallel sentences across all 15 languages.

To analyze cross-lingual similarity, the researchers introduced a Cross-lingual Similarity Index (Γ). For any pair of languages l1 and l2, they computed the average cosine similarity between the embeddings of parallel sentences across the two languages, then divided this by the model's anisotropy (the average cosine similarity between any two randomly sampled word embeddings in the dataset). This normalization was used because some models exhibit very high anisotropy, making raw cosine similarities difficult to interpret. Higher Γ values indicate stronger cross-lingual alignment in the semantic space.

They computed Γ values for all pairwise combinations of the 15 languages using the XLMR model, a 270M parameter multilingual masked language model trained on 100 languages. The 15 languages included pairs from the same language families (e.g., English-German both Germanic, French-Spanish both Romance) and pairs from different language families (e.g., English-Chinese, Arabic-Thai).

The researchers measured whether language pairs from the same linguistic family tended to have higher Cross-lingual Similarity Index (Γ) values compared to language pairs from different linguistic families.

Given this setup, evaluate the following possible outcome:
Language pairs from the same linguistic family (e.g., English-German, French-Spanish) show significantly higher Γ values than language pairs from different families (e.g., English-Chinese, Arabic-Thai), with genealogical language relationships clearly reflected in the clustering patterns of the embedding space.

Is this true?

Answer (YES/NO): YES